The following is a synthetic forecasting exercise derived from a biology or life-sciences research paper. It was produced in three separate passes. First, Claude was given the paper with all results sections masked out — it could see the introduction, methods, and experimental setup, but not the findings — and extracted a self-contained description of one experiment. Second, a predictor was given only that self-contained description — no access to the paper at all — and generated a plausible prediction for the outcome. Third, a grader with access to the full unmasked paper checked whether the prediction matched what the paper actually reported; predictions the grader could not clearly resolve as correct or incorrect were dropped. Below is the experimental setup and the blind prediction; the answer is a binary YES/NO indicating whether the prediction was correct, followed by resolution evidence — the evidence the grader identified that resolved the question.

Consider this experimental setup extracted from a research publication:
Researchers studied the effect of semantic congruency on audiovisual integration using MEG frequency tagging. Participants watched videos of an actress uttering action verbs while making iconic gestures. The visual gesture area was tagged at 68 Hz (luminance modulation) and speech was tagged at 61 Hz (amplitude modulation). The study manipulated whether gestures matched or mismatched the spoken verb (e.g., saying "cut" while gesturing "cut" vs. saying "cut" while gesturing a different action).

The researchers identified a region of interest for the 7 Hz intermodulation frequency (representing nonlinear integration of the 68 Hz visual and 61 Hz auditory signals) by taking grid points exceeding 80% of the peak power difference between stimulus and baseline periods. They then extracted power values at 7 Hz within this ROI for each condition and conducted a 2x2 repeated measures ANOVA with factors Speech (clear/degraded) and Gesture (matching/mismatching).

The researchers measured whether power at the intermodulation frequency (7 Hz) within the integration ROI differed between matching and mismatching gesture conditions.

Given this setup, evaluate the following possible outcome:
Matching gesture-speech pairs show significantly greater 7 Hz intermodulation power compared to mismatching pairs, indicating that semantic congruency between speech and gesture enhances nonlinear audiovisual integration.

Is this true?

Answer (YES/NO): NO